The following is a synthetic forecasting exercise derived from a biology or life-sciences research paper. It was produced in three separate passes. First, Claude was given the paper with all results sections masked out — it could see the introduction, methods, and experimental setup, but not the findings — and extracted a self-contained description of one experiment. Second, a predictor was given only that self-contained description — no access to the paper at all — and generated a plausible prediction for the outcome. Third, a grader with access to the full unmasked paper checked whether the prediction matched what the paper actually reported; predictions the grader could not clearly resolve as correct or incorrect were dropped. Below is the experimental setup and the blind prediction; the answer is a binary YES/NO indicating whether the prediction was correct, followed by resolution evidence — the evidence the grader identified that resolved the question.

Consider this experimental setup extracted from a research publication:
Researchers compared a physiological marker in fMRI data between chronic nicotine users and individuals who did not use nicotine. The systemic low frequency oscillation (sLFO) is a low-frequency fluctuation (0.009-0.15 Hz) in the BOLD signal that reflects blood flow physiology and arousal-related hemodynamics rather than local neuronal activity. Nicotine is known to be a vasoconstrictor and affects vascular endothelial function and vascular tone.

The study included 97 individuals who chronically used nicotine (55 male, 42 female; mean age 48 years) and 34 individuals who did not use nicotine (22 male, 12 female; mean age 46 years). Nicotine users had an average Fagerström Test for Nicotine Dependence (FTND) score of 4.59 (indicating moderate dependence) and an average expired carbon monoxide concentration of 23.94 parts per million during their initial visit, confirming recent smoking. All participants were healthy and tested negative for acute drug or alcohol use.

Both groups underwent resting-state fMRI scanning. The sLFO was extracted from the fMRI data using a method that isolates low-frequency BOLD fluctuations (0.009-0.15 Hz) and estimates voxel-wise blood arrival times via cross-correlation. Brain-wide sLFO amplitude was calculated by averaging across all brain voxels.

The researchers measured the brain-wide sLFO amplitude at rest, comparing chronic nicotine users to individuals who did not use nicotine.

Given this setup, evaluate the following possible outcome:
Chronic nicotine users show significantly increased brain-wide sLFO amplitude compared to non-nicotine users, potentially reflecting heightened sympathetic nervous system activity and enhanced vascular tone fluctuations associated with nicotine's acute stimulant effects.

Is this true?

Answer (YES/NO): NO